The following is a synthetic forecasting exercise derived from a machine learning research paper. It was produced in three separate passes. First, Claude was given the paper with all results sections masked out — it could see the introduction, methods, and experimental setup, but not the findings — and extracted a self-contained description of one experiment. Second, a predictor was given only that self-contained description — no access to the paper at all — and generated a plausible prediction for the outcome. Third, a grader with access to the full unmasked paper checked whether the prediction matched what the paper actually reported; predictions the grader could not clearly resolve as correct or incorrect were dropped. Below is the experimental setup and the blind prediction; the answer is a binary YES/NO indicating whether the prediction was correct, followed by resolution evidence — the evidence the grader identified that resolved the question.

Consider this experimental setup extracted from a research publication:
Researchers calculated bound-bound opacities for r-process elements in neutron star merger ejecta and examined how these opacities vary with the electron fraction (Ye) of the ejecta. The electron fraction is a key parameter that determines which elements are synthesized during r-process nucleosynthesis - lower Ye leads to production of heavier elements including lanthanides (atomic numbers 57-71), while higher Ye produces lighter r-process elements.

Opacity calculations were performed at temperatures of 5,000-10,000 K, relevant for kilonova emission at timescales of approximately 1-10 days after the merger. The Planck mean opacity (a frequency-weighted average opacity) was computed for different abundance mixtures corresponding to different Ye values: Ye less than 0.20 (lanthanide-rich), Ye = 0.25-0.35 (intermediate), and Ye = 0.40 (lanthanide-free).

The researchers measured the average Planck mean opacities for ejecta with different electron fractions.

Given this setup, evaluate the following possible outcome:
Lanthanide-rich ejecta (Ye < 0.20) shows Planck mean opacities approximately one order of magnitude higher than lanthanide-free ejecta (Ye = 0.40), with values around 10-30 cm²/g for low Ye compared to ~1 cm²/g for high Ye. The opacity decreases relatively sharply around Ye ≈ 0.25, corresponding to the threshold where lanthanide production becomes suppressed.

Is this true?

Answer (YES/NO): YES